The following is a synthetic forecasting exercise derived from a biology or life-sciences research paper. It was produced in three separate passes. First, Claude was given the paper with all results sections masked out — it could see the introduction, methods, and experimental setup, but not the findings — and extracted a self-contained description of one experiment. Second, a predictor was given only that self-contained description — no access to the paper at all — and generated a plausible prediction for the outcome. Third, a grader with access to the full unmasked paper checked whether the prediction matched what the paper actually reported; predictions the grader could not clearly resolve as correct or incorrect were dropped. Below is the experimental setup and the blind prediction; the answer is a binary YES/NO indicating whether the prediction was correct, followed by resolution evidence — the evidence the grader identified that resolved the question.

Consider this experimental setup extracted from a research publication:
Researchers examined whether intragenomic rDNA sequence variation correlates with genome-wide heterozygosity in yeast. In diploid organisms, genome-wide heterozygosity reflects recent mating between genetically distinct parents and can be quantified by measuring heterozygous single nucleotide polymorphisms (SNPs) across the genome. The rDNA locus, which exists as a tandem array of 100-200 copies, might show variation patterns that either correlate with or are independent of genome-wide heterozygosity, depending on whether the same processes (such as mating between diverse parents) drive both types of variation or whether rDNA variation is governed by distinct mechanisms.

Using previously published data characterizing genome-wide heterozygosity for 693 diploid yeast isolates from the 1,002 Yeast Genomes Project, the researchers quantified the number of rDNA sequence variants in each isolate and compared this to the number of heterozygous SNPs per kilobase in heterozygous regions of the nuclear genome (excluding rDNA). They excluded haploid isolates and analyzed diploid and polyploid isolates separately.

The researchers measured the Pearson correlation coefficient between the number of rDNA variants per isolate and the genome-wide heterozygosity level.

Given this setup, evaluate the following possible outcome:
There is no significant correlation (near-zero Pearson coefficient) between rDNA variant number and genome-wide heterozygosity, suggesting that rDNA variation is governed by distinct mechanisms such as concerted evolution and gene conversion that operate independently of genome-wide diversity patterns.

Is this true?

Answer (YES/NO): NO